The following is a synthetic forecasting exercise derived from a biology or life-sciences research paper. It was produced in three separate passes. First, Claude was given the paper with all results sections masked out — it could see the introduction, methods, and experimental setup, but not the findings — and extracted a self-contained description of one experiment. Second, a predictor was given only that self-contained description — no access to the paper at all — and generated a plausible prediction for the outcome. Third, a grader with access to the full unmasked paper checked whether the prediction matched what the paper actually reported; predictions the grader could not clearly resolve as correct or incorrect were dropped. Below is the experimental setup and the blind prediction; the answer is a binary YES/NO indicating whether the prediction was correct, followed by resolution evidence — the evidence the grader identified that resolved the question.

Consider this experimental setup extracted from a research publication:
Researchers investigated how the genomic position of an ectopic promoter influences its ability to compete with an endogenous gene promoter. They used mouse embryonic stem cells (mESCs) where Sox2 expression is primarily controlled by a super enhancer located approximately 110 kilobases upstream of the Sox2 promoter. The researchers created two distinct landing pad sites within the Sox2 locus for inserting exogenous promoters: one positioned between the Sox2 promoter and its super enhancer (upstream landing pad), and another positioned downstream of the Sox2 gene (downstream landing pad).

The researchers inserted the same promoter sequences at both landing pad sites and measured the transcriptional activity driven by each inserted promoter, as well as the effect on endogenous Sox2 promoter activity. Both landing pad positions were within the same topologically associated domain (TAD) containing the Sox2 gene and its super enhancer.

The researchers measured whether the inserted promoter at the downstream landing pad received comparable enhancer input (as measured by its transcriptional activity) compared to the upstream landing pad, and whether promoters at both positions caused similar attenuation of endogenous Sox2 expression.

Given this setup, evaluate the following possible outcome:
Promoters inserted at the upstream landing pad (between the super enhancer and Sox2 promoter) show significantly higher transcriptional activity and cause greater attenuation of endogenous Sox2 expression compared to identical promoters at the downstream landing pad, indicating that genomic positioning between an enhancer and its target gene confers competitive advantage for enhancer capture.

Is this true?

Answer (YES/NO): NO